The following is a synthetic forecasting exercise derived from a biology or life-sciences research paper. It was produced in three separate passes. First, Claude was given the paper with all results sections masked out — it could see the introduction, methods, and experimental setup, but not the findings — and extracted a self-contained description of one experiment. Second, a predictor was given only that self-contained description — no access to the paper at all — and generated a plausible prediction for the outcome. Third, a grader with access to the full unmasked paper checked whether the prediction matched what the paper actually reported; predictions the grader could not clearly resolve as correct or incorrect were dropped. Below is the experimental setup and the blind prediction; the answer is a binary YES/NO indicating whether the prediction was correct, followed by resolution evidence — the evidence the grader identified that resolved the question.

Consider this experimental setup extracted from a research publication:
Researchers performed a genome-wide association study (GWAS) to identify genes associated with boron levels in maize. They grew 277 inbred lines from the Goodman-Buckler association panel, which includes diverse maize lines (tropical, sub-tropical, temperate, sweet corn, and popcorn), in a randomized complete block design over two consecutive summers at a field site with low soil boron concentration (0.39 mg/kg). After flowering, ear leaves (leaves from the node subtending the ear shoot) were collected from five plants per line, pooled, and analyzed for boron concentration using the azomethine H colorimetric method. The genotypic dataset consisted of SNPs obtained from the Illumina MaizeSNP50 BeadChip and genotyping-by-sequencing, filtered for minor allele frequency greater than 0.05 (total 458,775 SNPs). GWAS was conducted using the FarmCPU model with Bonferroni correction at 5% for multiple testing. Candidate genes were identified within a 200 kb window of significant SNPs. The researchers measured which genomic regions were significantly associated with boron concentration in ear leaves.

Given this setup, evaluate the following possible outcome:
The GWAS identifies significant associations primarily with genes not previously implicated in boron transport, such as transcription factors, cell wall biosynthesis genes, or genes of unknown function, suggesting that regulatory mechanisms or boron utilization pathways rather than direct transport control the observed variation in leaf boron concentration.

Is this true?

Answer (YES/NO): YES